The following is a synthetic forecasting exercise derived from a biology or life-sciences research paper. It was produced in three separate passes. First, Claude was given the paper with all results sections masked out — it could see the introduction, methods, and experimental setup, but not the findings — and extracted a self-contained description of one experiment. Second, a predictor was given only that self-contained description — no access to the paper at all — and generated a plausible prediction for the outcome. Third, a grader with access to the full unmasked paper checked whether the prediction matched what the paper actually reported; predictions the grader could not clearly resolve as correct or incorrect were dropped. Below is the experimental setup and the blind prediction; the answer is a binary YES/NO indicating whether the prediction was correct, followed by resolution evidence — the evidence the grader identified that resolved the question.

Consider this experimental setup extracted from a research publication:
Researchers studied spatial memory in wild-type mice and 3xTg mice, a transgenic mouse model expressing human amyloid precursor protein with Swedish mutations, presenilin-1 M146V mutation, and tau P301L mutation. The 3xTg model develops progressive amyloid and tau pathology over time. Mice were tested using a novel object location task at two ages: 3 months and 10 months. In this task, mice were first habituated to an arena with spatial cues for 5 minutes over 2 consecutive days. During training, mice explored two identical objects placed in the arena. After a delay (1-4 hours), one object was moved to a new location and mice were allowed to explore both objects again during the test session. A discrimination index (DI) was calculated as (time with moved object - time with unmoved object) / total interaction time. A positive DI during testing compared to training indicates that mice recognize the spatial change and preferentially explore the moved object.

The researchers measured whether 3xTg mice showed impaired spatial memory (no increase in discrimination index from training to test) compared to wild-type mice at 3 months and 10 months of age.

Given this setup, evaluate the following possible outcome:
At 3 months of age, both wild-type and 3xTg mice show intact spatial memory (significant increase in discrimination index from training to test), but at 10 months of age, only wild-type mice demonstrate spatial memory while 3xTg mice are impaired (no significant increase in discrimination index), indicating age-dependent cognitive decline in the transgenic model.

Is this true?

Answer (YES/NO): YES